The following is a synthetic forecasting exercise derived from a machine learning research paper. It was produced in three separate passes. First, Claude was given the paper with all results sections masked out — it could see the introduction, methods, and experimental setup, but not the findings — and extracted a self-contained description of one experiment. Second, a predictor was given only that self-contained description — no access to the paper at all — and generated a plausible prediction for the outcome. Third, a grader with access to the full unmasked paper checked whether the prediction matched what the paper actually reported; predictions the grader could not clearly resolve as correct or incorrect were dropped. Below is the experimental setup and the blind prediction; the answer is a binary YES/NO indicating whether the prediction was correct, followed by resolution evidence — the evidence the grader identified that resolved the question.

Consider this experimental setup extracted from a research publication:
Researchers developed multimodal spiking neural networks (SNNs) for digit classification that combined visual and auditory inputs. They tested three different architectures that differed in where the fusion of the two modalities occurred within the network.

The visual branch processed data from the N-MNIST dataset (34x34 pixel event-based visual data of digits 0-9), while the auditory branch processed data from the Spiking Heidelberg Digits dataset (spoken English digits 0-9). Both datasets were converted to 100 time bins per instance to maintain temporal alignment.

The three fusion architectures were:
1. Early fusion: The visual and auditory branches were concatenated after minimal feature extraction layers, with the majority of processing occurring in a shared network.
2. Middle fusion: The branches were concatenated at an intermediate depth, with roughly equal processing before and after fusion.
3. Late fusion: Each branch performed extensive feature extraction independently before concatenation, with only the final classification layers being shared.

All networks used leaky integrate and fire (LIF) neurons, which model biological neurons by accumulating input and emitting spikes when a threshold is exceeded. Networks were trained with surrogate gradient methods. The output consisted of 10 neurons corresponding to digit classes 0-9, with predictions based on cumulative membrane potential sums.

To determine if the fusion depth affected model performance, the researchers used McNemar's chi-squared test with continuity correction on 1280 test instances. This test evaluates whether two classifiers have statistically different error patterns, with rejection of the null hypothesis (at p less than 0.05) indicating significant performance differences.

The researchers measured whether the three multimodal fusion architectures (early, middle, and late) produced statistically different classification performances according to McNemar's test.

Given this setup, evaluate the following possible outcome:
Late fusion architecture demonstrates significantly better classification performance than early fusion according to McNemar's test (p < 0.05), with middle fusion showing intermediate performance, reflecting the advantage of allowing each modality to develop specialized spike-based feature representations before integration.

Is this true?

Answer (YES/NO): NO